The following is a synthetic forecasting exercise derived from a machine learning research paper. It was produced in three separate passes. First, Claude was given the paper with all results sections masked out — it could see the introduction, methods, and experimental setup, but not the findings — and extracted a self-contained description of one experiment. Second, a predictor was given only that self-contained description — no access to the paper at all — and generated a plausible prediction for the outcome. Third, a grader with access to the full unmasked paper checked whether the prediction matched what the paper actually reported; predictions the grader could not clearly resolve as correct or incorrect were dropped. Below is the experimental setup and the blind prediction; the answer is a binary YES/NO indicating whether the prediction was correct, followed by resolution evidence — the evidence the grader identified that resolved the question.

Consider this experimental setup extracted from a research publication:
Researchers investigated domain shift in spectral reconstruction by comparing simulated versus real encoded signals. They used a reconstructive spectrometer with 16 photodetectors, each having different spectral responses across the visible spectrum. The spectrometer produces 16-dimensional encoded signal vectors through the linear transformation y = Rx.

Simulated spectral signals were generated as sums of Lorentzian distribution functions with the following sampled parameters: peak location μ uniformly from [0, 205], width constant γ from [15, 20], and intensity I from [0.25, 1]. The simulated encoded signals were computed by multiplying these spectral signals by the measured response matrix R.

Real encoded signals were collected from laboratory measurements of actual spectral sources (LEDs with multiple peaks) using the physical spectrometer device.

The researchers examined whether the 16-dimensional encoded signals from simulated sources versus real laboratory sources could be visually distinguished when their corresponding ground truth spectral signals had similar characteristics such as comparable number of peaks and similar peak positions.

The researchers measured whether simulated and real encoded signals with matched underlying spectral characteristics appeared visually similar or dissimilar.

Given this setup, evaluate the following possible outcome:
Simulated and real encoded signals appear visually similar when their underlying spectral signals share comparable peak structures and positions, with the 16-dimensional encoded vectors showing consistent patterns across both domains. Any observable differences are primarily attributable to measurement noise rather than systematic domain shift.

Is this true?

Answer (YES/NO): NO